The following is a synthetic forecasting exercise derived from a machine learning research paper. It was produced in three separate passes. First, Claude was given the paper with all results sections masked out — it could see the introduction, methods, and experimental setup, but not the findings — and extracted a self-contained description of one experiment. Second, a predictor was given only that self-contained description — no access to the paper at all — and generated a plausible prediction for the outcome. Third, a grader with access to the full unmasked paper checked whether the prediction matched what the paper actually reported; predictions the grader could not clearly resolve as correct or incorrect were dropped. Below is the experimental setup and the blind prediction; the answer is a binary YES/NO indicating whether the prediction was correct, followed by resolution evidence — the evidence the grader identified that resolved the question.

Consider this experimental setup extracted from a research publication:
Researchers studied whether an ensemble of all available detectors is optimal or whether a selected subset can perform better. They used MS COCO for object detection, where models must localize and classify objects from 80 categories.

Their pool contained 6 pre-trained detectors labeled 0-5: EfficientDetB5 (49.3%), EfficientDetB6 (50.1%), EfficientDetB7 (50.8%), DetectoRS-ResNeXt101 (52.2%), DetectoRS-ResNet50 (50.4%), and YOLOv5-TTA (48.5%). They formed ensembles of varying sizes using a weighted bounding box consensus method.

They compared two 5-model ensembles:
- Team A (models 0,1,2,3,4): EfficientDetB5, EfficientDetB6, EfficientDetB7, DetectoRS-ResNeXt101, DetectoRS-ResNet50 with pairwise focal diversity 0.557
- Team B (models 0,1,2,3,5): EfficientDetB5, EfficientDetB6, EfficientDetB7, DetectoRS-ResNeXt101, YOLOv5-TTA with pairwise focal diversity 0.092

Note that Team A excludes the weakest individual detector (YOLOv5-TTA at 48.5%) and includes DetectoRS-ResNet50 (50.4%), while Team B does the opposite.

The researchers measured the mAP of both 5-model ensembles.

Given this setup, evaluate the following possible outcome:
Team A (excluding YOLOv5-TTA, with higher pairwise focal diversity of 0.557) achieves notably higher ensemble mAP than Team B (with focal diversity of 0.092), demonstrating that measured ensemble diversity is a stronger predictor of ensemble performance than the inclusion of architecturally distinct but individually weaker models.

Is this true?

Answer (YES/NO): YES